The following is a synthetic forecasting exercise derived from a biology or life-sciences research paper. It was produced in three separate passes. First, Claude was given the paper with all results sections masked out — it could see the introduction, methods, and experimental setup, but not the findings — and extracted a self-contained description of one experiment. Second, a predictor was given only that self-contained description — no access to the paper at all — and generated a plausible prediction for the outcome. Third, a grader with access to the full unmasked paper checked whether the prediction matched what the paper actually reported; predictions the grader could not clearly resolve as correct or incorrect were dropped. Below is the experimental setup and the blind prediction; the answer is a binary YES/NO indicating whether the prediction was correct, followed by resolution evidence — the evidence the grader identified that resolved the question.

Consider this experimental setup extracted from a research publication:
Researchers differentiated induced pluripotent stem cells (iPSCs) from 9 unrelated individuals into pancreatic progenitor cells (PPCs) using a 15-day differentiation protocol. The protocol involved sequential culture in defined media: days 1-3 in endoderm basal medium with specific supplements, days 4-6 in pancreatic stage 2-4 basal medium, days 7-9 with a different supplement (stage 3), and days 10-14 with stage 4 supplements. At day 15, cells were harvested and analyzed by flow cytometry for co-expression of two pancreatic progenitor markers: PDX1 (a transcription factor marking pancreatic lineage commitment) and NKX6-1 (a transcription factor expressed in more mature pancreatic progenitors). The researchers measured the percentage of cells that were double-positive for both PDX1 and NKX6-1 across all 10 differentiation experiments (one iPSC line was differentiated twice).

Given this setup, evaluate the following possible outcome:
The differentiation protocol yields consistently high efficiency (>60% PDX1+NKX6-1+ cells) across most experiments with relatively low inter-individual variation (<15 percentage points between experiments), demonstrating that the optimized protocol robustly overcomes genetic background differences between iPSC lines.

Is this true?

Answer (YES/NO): NO